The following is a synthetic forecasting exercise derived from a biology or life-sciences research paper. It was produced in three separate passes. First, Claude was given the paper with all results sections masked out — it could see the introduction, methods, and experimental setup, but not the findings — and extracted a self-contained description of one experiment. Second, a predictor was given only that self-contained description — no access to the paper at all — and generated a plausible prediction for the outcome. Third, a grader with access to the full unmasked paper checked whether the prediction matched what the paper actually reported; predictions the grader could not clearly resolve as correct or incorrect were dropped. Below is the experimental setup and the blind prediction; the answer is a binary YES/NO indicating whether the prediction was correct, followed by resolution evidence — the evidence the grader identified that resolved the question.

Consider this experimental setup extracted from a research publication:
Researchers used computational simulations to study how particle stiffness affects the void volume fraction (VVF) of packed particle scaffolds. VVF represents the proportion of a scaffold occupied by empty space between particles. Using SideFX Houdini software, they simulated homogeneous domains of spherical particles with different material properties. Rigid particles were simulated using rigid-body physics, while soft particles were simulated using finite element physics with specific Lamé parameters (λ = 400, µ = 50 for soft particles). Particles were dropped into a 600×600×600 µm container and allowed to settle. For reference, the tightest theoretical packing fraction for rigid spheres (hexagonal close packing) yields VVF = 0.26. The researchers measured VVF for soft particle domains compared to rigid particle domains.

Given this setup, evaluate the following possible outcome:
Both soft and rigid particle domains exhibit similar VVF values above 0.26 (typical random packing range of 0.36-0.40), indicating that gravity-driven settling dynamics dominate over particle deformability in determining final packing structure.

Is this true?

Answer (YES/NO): NO